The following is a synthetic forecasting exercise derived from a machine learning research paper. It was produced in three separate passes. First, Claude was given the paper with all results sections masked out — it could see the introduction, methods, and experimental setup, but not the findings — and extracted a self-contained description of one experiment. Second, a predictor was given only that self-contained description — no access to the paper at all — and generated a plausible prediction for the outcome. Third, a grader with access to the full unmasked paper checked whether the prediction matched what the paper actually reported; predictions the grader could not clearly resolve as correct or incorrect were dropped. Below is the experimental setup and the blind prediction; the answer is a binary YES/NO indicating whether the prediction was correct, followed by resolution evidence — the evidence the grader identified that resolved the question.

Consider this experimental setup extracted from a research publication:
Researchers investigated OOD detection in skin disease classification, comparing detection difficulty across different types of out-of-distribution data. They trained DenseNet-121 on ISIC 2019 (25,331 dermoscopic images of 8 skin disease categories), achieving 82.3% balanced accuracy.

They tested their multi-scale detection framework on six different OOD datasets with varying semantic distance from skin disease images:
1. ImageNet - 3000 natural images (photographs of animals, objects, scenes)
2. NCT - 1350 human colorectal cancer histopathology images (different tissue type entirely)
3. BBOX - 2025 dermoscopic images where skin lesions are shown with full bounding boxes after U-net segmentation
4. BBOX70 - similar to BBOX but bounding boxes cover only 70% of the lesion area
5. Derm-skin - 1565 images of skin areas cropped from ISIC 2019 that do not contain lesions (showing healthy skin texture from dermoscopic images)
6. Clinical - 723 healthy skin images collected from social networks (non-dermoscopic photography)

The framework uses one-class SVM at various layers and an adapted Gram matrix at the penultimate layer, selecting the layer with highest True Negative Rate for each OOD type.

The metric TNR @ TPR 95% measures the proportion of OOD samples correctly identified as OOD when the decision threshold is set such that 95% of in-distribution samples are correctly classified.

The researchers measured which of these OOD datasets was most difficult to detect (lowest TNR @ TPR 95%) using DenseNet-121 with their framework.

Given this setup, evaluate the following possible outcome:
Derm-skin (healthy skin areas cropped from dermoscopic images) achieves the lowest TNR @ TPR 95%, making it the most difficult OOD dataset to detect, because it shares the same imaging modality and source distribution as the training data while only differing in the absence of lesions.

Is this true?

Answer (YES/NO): YES